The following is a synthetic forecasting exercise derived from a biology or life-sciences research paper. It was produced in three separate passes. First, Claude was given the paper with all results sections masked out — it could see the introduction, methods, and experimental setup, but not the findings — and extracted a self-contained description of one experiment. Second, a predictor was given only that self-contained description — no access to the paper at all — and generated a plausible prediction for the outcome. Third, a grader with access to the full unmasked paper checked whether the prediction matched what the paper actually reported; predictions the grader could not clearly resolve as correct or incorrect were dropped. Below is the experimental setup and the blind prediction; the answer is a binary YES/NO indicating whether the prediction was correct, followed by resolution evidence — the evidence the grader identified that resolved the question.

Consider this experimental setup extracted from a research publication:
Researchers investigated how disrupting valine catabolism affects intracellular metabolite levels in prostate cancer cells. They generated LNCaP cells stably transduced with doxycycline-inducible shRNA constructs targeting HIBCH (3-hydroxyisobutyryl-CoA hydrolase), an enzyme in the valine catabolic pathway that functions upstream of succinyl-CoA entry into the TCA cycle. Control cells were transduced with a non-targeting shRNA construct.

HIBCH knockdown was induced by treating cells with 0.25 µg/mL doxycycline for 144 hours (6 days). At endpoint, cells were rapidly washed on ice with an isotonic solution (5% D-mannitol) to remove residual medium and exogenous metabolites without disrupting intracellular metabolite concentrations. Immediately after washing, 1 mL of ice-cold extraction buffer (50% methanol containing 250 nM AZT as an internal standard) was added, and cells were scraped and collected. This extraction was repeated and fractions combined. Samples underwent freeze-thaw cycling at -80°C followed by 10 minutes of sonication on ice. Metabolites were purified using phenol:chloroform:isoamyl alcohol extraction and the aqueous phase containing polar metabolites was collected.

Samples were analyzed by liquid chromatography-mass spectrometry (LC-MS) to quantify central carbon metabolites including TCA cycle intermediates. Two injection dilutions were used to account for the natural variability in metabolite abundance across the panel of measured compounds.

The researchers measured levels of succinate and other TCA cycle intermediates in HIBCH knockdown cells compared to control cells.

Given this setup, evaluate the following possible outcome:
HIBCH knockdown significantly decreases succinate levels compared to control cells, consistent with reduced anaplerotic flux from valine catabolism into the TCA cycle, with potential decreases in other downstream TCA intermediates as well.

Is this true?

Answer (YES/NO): YES